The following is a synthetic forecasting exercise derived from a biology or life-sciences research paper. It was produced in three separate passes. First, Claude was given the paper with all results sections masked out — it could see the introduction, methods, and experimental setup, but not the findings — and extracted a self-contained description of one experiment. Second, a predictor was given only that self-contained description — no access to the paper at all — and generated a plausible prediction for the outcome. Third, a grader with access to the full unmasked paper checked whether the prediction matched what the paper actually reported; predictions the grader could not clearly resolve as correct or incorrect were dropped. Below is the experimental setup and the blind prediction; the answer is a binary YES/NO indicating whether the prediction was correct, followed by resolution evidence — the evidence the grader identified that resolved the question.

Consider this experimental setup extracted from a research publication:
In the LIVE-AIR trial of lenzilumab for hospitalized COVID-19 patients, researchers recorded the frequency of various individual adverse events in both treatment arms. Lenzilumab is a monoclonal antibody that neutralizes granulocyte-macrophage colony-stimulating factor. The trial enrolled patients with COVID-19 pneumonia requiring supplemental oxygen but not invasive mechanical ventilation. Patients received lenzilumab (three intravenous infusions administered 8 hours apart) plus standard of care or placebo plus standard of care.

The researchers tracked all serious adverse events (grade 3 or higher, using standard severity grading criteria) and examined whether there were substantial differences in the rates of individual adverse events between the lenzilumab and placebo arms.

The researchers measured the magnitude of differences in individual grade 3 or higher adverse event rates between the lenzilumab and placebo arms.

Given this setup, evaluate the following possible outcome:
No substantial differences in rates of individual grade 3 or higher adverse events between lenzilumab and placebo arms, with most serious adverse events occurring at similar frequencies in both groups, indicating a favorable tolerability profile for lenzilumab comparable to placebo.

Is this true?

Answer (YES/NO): YES